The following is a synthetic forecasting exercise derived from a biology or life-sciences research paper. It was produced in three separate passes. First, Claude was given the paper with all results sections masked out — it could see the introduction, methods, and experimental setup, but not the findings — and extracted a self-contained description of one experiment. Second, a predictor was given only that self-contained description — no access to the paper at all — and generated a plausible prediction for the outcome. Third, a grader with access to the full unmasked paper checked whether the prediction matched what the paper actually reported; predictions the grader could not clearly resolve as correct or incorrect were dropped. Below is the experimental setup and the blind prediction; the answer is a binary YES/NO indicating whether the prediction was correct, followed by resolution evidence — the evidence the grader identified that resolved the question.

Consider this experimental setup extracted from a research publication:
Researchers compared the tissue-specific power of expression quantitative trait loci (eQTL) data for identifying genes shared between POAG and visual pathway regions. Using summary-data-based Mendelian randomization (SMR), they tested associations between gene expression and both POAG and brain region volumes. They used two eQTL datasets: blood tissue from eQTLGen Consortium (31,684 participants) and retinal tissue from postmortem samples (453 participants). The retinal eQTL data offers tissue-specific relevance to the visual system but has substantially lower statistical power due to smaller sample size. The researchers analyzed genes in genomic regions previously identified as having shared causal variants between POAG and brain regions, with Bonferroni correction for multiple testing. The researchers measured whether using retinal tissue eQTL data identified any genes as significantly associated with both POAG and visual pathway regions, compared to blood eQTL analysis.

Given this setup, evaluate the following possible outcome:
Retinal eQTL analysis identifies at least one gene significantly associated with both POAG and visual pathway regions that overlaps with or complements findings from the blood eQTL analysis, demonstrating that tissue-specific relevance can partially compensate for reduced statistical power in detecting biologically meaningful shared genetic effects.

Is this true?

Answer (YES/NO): NO